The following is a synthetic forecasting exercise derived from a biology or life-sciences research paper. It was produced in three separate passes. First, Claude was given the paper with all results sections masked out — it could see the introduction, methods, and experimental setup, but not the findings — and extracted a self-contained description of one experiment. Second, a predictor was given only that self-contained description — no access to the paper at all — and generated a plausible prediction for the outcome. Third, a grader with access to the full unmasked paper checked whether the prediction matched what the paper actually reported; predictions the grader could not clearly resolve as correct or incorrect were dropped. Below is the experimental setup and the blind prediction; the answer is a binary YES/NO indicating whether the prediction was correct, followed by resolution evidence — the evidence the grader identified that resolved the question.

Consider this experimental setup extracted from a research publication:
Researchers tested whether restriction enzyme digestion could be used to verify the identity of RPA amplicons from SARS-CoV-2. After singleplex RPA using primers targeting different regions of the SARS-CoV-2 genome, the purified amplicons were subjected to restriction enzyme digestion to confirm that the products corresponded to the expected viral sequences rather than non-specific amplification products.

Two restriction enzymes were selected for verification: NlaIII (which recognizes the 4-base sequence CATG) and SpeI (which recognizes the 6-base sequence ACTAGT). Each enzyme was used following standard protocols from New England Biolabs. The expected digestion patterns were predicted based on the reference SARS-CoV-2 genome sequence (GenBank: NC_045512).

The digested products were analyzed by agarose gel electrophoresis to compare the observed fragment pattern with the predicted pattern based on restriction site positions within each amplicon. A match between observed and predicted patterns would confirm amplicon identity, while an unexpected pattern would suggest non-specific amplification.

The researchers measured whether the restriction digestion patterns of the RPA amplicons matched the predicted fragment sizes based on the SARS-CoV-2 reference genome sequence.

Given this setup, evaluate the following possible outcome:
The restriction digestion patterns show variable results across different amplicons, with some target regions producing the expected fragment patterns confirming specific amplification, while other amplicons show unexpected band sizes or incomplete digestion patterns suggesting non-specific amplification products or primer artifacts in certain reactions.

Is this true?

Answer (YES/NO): NO